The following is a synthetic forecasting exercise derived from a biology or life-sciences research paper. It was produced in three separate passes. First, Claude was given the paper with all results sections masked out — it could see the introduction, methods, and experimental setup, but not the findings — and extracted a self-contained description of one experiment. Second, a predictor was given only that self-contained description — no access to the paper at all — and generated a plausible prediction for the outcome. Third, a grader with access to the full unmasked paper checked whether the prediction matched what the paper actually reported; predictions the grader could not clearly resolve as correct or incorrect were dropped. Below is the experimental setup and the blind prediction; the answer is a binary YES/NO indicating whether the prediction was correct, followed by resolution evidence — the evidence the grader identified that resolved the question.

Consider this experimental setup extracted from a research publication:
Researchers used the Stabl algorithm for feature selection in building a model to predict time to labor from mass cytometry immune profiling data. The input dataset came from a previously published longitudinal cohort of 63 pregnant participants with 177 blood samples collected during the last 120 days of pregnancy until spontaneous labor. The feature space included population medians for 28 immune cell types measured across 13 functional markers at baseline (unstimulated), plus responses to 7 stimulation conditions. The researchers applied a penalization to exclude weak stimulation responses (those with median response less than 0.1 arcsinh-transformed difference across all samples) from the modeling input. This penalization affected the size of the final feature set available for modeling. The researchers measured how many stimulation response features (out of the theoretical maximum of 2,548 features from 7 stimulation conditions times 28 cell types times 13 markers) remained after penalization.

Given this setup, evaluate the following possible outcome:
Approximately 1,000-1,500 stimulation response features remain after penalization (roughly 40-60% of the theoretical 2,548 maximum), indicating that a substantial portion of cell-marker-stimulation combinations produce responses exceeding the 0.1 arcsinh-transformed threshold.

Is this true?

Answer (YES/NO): NO